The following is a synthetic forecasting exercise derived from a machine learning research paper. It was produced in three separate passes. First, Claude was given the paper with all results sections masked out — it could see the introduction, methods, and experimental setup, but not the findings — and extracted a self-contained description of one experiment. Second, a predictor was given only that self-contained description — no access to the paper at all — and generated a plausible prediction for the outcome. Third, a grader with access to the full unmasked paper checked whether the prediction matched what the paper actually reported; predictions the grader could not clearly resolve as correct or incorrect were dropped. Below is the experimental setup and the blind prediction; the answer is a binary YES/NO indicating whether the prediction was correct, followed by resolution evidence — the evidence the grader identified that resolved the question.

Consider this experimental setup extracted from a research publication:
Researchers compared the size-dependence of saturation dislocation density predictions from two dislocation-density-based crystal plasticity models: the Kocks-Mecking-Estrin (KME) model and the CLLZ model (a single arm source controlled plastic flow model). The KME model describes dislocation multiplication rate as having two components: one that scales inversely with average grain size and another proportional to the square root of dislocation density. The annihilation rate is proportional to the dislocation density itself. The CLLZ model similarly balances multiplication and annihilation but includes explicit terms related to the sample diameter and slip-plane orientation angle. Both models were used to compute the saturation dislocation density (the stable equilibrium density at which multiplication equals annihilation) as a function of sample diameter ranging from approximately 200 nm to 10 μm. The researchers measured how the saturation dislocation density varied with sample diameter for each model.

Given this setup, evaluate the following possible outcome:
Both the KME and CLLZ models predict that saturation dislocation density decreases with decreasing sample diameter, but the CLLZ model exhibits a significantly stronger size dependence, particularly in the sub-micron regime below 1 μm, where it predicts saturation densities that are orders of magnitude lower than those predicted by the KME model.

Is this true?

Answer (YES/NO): NO